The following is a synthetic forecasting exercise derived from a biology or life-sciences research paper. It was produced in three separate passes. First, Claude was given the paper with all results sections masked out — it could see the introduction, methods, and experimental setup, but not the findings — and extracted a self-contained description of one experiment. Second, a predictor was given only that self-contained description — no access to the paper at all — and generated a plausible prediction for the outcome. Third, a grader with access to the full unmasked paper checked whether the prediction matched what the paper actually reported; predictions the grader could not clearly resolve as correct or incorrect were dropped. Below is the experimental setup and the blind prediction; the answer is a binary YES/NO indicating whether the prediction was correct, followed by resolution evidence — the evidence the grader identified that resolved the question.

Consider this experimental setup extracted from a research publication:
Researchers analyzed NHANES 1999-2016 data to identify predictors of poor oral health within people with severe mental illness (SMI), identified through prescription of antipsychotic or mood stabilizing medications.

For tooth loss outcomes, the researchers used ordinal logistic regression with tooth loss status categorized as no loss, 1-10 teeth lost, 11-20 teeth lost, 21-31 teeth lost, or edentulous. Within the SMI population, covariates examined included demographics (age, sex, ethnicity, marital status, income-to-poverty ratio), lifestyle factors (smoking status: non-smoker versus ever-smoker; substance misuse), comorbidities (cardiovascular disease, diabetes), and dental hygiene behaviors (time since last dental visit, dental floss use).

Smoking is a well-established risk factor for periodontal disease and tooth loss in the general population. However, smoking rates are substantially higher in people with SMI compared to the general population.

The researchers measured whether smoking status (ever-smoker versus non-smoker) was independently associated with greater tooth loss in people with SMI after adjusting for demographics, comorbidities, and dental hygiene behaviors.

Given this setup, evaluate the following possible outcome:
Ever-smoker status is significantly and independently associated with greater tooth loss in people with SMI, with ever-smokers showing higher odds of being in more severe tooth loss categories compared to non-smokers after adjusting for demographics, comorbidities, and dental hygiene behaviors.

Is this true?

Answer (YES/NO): YES